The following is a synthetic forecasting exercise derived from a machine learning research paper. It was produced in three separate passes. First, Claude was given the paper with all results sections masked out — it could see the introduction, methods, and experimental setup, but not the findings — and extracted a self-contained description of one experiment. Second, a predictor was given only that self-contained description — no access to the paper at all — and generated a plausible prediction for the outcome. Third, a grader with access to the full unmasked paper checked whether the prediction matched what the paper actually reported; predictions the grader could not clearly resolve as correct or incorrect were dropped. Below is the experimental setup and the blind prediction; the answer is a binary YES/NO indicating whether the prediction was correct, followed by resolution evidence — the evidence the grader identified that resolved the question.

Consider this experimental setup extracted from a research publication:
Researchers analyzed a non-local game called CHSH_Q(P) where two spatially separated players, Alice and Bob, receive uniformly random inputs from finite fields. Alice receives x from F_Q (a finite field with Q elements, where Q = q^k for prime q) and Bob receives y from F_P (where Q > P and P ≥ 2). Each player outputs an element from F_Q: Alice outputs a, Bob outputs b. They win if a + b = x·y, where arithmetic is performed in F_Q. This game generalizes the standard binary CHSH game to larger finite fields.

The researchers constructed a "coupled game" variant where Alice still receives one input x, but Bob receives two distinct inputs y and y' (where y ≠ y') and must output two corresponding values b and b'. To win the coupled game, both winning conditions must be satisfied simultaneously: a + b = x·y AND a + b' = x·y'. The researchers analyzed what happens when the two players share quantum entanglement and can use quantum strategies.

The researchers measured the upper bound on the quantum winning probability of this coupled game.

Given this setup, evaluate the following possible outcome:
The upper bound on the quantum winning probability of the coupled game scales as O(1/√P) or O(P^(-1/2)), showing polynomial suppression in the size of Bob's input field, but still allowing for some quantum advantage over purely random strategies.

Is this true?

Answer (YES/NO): NO